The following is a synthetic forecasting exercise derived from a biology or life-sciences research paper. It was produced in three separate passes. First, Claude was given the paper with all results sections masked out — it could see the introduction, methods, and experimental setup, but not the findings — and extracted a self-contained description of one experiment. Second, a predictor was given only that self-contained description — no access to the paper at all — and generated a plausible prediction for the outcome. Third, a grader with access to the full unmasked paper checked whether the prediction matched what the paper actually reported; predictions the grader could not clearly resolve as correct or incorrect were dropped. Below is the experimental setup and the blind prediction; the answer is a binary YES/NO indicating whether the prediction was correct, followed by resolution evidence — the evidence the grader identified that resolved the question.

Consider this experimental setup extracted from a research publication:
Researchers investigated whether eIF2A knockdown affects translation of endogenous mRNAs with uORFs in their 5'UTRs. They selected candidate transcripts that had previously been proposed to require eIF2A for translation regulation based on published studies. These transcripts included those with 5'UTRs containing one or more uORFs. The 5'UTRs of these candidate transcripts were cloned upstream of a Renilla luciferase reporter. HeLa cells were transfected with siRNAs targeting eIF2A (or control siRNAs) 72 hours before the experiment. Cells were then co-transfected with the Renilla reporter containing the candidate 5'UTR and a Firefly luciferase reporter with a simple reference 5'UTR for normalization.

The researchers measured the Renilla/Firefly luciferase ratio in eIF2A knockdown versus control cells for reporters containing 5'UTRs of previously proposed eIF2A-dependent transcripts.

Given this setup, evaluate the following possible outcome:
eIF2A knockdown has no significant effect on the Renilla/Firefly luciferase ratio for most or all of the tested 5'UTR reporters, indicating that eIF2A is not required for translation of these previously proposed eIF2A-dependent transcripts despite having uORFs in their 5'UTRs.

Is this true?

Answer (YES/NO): YES